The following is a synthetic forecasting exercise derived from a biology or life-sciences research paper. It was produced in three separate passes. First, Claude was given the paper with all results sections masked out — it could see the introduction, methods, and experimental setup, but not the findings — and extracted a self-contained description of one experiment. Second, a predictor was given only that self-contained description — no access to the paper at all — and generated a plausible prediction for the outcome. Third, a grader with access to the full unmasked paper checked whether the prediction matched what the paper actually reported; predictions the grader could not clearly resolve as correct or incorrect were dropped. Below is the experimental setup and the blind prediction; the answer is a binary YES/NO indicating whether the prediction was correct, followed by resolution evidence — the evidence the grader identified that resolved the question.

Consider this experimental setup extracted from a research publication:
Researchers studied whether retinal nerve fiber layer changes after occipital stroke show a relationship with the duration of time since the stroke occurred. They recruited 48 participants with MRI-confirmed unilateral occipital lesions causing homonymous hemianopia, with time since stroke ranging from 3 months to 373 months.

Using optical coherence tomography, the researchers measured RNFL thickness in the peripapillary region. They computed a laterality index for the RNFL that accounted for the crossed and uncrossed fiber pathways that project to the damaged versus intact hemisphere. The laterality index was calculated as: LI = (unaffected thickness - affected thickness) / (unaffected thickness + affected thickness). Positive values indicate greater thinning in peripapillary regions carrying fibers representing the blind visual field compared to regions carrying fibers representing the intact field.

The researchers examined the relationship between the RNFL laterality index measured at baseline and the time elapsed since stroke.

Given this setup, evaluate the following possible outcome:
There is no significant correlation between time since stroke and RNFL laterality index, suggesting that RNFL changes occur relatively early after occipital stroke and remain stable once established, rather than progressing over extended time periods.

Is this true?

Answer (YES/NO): NO